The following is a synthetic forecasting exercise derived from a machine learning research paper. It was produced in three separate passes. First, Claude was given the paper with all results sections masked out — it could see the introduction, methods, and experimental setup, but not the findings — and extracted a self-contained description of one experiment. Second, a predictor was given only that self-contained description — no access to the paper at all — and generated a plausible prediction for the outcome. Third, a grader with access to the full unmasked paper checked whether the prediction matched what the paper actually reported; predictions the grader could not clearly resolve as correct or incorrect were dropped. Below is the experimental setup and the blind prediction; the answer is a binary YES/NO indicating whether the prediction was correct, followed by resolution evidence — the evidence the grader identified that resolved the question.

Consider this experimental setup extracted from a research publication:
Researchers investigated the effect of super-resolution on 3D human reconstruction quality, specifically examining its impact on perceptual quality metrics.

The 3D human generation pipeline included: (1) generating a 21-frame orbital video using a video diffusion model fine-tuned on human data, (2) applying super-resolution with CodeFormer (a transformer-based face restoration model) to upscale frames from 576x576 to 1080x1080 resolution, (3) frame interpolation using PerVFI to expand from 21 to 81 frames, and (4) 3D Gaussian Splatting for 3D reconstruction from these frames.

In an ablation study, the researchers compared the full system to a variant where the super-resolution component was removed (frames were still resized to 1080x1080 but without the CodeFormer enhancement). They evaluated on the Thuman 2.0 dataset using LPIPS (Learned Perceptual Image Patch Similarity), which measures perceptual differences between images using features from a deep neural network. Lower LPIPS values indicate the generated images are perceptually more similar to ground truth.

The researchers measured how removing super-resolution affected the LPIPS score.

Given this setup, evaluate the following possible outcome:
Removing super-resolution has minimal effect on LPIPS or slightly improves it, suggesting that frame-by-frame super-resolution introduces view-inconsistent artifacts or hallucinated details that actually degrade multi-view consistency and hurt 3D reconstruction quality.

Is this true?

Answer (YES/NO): YES